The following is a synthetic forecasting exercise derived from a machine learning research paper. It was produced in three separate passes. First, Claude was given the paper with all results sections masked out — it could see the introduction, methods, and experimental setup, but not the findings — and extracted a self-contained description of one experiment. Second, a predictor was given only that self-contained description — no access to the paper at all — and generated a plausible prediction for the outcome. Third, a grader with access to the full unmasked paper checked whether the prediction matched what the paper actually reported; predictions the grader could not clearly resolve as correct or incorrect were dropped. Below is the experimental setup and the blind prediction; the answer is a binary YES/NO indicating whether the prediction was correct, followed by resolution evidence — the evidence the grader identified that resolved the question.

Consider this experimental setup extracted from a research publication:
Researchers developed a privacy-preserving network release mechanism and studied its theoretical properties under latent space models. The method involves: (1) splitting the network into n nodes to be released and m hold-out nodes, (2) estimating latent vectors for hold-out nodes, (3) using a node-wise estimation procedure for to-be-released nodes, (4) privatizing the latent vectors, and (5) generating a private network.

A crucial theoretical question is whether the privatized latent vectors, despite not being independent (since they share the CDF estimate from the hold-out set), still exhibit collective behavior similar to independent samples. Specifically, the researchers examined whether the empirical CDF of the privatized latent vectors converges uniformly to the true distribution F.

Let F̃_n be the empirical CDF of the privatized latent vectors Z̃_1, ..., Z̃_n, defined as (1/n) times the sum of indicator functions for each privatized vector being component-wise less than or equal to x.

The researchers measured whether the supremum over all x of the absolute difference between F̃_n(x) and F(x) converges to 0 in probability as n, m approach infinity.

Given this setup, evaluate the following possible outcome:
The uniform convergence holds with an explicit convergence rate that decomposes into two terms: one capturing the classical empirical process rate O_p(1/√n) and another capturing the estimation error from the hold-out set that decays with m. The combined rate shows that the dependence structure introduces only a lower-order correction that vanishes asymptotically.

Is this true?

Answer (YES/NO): NO